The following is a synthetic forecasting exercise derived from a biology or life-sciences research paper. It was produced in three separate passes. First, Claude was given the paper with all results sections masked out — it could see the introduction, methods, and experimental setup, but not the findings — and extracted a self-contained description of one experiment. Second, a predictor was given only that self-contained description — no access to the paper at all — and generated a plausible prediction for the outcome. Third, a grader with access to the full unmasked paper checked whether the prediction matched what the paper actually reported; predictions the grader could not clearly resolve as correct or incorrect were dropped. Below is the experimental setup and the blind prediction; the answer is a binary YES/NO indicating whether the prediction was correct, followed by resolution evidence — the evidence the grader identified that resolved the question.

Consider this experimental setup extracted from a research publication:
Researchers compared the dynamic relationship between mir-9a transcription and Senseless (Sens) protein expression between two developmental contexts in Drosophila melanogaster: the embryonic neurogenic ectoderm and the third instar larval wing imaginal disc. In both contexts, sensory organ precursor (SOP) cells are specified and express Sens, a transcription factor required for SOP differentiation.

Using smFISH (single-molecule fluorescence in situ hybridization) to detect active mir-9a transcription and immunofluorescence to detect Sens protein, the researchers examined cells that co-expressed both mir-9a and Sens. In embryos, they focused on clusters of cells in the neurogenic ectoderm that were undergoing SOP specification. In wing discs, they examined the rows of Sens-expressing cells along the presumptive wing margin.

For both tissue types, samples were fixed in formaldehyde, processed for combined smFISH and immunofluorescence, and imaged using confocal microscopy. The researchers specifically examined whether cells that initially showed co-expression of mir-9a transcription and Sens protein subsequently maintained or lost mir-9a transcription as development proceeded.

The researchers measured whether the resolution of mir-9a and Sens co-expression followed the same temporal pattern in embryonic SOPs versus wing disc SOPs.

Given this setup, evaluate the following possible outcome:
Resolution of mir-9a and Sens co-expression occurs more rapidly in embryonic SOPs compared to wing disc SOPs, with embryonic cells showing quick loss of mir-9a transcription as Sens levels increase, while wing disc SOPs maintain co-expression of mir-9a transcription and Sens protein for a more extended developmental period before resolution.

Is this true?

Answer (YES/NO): YES